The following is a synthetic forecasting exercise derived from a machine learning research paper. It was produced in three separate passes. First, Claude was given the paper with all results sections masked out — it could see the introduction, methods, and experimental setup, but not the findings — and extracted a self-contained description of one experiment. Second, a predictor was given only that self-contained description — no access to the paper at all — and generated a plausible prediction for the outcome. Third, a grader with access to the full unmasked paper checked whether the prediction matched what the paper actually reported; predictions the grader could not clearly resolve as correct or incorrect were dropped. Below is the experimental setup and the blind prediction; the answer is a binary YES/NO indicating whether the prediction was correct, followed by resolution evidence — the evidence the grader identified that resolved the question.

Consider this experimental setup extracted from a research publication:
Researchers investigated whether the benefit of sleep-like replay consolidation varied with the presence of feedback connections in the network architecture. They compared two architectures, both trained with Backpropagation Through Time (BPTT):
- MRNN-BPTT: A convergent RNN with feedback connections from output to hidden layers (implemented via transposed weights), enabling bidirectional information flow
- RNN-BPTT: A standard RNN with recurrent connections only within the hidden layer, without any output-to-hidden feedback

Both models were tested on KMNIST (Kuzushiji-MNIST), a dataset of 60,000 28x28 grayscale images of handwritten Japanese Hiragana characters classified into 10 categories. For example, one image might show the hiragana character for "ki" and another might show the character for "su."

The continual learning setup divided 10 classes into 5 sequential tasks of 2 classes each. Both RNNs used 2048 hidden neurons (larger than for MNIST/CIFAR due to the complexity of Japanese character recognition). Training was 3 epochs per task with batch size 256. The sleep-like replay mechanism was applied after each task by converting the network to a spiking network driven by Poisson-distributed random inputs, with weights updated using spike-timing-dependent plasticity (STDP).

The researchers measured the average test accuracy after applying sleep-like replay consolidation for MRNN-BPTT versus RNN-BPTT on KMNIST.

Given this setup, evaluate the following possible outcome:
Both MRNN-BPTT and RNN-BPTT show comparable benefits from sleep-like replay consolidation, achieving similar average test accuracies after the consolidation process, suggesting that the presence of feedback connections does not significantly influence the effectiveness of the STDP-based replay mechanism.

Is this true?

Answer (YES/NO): YES